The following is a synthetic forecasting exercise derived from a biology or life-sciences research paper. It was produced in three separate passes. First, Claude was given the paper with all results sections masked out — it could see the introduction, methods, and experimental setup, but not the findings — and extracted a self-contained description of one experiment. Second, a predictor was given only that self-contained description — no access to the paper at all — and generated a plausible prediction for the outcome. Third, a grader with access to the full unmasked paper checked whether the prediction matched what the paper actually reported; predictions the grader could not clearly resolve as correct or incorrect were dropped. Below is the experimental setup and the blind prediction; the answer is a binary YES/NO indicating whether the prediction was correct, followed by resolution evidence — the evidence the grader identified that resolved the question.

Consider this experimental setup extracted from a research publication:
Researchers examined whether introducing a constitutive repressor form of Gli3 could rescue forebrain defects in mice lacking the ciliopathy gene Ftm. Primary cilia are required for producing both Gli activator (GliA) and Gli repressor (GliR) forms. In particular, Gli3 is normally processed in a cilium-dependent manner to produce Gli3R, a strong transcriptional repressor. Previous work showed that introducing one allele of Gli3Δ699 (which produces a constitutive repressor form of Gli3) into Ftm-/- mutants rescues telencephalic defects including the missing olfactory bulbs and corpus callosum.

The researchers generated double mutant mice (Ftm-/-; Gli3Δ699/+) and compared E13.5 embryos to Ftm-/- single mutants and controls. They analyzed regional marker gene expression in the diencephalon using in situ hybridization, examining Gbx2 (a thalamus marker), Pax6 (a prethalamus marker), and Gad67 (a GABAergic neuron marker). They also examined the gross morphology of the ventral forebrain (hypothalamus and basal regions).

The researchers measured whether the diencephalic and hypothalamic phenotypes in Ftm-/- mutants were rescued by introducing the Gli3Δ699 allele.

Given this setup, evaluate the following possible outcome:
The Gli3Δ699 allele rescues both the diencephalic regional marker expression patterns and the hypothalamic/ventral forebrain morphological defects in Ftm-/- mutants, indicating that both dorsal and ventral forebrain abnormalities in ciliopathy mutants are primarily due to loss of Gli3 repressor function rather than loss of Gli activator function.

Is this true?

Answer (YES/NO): NO